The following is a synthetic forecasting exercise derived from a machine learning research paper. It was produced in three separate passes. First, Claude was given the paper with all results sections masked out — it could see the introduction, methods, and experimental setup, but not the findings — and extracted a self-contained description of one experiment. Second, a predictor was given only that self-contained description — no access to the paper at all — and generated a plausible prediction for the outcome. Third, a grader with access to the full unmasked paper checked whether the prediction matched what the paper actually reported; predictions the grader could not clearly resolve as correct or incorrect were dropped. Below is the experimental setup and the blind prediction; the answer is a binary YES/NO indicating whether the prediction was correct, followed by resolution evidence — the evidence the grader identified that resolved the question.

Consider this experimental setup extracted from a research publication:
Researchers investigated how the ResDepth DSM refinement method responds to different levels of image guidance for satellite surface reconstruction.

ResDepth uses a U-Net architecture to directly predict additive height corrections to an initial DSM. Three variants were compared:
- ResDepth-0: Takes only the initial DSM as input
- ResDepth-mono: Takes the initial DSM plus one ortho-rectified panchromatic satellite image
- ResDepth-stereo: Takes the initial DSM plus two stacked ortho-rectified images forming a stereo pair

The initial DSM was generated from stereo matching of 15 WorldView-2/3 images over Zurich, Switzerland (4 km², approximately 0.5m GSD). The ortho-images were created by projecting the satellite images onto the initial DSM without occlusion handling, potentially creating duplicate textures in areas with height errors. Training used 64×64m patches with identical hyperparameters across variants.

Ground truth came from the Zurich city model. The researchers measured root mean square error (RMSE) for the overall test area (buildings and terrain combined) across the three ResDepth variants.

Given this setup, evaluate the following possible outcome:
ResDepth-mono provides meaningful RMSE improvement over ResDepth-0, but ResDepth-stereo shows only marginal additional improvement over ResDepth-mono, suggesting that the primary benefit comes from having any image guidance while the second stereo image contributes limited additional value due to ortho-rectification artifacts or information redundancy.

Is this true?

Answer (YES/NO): NO